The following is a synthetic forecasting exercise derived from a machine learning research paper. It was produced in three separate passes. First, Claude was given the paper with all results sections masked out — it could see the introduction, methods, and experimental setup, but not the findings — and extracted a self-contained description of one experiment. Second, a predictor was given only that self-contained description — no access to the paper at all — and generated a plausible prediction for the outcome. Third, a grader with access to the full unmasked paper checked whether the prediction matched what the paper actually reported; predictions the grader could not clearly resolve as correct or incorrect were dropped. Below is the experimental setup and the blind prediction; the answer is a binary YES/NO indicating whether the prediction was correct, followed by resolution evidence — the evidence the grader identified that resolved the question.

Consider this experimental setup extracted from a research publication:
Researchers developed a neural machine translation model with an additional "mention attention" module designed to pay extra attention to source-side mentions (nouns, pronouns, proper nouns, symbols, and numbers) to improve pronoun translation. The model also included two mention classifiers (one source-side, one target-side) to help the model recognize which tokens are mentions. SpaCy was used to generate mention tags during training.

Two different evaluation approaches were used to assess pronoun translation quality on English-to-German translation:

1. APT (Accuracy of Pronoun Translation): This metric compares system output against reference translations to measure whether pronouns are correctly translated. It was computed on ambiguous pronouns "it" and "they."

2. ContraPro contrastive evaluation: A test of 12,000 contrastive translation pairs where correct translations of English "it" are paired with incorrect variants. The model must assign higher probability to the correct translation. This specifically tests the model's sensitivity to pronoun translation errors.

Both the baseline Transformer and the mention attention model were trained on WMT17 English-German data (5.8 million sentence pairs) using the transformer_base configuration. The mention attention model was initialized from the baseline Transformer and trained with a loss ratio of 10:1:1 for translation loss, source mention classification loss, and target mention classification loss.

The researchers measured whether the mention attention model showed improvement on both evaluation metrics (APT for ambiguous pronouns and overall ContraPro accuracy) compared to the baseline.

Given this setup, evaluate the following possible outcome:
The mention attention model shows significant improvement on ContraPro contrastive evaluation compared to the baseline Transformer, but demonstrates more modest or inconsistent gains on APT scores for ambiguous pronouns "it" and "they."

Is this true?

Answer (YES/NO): NO